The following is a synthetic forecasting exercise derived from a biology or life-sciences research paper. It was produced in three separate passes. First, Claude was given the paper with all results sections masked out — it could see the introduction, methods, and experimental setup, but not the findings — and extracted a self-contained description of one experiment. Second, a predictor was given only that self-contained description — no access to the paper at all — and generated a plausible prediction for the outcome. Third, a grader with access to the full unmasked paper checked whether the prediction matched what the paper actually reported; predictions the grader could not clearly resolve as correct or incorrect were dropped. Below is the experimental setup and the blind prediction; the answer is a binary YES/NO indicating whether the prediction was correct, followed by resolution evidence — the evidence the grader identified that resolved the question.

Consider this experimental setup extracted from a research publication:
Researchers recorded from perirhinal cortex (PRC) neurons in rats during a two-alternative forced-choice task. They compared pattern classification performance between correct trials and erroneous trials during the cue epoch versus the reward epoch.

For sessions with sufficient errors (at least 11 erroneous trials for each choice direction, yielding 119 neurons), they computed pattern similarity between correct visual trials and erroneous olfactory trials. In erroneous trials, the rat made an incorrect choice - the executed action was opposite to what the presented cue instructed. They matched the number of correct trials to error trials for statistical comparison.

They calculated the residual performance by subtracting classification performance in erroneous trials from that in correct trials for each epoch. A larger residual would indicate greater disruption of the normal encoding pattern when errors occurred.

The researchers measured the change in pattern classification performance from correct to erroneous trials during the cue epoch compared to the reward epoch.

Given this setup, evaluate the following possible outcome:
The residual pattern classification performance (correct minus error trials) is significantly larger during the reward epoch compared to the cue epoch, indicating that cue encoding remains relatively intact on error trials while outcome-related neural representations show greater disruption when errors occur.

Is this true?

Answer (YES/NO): YES